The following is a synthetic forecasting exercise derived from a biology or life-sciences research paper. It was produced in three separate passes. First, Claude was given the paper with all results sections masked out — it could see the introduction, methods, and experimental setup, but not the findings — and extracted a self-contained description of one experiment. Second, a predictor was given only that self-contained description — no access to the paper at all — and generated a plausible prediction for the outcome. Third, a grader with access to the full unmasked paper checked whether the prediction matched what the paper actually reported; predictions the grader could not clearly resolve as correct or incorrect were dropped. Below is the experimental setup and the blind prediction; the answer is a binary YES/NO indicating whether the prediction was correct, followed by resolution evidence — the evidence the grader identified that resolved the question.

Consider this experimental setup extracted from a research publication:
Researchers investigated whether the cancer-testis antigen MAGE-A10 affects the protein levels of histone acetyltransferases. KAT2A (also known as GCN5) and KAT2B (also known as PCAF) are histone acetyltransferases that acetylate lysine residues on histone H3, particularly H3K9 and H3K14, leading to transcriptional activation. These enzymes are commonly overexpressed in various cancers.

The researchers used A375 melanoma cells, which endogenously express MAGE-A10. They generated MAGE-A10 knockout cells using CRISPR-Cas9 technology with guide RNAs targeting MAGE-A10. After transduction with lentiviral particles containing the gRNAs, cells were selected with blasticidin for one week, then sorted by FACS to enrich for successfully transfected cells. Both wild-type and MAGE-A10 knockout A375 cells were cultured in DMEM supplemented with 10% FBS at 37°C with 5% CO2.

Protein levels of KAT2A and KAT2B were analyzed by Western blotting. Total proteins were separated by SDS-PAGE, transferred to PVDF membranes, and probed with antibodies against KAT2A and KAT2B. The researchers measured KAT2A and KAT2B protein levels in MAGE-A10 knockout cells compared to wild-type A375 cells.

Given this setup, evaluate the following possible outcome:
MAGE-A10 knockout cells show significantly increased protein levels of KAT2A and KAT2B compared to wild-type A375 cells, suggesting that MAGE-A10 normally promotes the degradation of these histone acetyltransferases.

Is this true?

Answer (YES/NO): NO